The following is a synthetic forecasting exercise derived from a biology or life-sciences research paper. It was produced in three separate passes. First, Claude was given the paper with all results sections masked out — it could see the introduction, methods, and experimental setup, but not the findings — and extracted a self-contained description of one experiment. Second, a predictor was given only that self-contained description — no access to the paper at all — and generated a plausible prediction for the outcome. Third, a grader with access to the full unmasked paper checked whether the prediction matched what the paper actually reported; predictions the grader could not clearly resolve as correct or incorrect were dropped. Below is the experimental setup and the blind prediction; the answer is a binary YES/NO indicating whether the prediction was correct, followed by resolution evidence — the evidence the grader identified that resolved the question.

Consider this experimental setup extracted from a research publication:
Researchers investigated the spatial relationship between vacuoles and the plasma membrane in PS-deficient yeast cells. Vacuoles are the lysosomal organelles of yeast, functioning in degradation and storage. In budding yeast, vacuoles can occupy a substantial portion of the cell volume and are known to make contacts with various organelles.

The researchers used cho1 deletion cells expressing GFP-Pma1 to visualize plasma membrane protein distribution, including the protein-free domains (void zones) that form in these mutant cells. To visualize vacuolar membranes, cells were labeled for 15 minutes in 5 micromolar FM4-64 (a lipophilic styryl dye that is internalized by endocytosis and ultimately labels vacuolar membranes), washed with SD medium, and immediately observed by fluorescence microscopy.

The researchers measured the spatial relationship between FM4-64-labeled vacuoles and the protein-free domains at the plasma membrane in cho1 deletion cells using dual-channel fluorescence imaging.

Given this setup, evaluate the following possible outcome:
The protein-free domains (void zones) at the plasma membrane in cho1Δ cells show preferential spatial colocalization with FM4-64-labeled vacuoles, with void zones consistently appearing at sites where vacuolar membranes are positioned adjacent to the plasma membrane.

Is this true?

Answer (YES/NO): NO